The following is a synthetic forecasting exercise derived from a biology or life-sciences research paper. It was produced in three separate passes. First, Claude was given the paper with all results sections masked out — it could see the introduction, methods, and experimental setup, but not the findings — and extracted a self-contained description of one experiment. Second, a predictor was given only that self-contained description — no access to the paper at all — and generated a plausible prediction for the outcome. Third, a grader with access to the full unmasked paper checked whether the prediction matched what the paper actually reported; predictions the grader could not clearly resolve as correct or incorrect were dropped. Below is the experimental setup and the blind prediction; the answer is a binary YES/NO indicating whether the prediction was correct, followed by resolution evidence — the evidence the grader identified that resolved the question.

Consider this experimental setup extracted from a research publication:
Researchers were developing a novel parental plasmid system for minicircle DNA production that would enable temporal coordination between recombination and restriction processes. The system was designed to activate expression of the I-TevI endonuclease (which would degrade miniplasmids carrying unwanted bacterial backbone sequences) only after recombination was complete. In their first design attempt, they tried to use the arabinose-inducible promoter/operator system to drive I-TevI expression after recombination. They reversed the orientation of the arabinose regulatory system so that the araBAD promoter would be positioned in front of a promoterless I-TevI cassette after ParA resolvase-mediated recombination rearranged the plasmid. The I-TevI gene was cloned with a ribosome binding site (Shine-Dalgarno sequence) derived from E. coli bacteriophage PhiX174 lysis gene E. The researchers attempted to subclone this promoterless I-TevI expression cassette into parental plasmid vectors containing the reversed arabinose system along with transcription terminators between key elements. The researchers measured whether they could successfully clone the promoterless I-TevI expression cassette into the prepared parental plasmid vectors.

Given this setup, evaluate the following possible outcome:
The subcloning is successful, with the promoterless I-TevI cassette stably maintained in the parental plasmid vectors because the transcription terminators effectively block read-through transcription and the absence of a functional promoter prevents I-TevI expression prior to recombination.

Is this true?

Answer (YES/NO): NO